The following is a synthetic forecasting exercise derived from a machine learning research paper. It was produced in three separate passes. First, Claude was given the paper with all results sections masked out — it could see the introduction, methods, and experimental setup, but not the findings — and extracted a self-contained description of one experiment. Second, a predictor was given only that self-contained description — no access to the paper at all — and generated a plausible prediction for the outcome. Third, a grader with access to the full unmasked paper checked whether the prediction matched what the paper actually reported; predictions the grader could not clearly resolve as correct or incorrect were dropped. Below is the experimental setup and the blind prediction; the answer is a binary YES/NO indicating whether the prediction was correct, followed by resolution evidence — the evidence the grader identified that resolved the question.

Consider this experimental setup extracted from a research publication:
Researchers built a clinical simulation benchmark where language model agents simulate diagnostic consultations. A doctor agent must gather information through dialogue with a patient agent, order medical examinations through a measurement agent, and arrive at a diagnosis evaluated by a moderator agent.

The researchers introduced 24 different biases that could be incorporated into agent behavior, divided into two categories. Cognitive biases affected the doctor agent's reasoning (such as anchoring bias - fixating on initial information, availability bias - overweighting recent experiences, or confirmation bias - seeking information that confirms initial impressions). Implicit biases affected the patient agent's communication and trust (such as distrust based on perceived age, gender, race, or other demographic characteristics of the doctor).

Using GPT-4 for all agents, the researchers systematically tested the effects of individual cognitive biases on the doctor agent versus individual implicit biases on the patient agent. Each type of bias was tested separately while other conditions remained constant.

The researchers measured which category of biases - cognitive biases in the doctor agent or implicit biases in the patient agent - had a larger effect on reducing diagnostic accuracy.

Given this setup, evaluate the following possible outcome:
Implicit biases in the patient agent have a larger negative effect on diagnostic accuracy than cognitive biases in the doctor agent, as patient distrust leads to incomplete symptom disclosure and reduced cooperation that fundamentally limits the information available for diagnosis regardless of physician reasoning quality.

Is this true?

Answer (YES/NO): NO